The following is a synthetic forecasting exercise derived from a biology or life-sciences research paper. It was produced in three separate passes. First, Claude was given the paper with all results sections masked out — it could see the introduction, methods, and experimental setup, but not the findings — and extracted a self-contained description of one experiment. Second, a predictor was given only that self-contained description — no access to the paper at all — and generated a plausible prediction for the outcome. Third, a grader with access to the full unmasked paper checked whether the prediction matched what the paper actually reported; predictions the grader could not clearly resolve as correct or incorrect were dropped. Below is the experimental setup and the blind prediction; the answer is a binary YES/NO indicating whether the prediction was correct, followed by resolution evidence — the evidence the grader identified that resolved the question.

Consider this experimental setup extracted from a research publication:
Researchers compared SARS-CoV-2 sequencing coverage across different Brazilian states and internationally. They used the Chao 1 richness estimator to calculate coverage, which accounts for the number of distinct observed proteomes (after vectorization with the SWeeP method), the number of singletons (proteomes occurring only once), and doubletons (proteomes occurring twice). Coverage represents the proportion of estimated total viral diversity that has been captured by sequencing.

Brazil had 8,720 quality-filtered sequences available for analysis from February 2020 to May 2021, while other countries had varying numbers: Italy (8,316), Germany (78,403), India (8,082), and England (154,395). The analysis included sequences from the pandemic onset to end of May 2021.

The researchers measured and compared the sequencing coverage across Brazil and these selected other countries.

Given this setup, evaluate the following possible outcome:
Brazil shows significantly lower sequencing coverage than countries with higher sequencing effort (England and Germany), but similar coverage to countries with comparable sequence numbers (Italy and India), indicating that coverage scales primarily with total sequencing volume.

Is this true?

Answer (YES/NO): NO